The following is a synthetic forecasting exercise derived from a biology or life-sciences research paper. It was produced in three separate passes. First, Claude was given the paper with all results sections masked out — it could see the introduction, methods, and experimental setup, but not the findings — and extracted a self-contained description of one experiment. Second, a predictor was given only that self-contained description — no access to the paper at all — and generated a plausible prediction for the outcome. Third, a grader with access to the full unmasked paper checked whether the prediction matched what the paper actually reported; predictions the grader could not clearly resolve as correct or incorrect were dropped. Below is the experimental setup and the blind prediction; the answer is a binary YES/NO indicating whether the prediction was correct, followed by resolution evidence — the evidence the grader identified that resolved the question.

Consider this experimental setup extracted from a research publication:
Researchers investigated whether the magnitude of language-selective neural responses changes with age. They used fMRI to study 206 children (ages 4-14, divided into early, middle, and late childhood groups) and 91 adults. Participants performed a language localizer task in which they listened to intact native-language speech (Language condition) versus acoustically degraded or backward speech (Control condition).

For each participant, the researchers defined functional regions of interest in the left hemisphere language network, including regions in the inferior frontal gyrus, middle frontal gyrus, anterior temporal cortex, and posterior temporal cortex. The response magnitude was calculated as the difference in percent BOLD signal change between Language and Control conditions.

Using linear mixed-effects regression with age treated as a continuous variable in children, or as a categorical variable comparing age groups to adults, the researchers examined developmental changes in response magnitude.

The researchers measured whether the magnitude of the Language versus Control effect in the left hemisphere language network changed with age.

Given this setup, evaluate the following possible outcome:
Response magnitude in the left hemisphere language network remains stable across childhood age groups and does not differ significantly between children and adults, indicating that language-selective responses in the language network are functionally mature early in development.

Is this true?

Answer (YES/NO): NO